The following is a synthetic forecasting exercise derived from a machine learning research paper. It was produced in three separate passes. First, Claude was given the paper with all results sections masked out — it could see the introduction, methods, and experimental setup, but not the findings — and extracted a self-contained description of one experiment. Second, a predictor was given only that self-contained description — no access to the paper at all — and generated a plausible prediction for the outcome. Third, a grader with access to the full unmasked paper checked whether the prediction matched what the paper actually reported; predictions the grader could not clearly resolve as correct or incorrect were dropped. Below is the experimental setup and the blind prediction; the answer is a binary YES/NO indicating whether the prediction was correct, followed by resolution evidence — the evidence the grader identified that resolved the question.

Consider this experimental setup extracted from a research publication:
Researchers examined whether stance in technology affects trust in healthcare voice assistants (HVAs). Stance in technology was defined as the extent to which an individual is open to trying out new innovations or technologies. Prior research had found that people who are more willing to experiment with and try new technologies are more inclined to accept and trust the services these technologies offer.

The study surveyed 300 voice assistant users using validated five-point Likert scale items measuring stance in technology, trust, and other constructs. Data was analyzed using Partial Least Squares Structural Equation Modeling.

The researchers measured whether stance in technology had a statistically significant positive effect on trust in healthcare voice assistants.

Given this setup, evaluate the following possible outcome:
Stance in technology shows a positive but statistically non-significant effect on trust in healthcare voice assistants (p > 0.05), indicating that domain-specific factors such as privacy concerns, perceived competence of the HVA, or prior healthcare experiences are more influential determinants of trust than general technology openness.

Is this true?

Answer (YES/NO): NO